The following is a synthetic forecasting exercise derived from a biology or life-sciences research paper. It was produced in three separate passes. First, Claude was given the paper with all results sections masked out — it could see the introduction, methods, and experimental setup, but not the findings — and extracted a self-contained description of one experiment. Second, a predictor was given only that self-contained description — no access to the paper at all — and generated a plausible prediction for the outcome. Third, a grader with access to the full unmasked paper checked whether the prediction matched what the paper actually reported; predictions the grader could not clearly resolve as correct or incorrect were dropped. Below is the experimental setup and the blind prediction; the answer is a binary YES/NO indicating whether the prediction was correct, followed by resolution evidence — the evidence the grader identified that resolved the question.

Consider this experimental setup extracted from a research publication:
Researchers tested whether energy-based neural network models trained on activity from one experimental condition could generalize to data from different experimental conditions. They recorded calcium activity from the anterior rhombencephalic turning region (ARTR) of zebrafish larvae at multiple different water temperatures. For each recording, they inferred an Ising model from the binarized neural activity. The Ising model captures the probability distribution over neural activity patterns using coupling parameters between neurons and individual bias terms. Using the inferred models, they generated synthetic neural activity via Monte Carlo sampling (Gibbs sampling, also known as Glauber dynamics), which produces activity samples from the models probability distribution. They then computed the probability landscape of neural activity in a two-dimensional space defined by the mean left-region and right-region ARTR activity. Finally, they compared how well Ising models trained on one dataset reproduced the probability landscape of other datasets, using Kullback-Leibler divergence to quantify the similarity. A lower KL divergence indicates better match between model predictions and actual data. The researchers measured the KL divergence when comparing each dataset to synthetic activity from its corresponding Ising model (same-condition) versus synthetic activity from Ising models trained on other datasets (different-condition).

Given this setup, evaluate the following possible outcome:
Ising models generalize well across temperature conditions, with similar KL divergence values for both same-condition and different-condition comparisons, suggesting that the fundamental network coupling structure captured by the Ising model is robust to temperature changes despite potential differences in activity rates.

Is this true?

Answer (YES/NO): NO